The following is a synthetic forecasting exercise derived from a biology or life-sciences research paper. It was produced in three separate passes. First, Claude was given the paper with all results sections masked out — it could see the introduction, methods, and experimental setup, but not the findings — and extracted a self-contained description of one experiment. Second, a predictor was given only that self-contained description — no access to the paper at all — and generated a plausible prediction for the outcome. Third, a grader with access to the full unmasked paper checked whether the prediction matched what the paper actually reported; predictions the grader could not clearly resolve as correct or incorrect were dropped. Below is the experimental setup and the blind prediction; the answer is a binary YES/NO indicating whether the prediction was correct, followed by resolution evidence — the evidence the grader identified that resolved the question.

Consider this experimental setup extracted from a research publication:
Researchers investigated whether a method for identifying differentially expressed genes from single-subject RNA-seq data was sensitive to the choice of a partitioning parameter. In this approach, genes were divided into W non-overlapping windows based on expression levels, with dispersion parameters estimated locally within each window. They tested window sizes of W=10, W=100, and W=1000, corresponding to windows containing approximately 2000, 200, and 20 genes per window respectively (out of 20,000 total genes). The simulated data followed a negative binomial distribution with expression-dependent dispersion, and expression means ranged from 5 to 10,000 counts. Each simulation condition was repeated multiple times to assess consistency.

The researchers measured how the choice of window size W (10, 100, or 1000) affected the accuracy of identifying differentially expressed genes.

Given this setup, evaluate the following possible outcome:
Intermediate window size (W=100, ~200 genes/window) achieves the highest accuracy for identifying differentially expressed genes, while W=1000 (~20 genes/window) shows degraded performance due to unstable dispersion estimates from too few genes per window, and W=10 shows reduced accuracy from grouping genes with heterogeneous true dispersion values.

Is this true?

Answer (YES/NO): NO